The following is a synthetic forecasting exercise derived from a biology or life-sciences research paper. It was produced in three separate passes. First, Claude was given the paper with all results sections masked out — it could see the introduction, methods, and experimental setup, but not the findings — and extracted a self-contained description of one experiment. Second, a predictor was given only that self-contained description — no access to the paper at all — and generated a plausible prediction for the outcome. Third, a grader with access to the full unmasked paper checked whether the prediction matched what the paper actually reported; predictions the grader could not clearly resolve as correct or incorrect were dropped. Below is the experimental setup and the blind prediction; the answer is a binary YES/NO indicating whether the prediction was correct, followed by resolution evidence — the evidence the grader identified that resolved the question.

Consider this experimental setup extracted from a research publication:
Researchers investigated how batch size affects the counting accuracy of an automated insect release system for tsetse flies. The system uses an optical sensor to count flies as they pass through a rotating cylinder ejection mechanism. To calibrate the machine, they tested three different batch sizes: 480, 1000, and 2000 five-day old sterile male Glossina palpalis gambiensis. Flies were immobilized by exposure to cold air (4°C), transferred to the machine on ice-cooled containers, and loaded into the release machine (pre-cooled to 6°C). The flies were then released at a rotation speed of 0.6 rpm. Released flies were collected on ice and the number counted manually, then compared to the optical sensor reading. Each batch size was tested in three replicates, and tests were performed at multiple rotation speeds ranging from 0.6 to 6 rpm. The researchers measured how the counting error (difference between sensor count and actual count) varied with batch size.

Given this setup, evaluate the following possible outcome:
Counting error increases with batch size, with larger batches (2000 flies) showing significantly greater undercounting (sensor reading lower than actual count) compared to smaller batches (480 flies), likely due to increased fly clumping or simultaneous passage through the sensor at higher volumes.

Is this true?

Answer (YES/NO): NO